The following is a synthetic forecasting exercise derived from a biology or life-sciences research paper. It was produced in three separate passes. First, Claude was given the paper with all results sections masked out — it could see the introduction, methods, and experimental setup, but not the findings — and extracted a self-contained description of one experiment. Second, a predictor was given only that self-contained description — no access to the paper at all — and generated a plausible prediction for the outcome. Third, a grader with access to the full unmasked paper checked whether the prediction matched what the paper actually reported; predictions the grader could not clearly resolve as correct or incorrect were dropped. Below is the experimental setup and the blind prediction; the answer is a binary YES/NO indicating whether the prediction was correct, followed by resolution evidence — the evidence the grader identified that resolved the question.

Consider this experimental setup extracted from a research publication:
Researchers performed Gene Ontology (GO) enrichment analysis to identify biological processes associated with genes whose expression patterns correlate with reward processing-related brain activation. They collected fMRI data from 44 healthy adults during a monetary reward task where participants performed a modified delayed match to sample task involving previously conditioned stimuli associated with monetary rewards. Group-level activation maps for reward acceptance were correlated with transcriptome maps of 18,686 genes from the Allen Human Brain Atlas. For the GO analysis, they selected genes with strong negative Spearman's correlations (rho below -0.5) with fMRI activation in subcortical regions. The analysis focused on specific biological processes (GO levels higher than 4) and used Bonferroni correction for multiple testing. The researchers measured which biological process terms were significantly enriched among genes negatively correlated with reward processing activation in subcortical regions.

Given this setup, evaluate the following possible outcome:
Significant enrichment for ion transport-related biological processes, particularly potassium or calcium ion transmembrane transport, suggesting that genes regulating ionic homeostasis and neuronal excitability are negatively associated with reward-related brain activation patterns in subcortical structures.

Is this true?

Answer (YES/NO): NO